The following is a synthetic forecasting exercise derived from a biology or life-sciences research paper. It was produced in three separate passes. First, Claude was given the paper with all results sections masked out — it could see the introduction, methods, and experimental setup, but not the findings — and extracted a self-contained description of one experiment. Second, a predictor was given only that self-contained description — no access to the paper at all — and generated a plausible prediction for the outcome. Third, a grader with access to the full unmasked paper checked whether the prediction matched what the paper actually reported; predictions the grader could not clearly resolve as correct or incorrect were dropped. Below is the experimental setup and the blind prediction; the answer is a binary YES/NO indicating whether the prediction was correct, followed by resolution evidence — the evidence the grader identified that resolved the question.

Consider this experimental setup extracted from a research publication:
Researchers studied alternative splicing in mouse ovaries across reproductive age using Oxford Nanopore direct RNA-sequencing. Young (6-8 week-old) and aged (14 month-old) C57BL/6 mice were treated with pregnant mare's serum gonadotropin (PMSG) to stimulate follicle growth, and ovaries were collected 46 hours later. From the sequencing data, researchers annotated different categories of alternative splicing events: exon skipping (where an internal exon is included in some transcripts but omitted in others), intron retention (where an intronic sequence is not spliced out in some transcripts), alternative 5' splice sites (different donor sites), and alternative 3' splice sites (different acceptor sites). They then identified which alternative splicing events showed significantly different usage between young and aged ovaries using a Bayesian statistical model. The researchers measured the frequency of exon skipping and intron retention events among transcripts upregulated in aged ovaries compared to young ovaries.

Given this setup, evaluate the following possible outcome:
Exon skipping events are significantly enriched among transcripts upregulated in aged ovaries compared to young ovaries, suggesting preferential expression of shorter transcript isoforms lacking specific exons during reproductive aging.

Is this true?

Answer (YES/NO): NO